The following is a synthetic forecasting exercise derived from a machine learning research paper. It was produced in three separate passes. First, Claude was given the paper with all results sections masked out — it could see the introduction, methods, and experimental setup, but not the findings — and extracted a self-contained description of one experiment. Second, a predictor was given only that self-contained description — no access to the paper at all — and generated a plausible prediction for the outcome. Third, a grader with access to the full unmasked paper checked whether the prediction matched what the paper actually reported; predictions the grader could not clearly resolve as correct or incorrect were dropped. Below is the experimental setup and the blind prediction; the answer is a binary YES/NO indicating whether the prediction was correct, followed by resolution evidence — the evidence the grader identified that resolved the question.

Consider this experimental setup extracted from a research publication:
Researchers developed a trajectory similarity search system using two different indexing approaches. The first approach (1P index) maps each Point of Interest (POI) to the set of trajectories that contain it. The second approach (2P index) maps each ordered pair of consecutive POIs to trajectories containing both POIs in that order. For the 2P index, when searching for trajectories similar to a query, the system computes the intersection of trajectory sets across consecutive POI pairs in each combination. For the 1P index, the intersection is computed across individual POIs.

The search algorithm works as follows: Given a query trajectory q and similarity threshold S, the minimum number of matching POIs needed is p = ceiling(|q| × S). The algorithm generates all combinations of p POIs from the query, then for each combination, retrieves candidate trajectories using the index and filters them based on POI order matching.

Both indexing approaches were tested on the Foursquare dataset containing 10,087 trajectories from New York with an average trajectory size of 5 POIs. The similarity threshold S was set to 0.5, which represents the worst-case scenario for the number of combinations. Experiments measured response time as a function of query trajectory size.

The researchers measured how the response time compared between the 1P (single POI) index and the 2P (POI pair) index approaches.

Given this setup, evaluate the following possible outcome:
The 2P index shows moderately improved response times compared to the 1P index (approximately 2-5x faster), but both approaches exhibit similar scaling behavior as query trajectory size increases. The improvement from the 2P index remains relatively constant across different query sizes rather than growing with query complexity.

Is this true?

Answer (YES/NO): NO